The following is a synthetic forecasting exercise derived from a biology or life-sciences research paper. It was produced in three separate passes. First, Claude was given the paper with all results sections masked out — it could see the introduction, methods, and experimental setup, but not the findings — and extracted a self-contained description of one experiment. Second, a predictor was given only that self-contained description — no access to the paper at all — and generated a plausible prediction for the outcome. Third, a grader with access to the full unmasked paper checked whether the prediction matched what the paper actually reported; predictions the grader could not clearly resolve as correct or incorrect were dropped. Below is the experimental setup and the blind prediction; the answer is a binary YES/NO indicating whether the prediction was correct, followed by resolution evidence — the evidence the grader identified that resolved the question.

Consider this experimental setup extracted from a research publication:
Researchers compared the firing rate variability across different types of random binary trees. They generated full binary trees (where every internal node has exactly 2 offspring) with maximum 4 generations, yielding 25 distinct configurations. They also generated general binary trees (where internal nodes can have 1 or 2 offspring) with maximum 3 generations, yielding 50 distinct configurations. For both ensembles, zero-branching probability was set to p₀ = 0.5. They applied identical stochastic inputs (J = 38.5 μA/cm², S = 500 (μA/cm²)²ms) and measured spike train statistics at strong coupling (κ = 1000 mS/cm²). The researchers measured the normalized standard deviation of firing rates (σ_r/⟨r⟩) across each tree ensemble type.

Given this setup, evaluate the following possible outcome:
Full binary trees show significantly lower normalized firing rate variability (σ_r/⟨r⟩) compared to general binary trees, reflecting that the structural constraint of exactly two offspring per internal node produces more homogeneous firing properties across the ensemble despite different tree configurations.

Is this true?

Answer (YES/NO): YES